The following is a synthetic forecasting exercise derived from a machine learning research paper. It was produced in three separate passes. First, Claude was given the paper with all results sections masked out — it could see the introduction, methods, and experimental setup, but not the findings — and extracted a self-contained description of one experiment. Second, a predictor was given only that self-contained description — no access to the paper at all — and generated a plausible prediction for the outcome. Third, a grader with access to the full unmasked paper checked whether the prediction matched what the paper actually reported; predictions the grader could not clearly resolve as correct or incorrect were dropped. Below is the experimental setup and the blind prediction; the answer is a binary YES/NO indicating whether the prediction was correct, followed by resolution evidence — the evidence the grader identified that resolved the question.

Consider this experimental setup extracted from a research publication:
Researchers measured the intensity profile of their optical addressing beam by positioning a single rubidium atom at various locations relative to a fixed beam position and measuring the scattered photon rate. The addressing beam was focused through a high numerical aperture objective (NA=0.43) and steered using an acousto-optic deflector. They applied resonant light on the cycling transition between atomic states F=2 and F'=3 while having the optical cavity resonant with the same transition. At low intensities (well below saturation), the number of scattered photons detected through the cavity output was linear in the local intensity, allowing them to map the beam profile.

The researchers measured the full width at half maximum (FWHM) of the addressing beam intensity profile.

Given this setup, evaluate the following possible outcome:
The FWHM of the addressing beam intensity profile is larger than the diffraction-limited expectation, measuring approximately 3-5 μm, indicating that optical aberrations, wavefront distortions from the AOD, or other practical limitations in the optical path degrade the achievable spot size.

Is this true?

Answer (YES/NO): NO